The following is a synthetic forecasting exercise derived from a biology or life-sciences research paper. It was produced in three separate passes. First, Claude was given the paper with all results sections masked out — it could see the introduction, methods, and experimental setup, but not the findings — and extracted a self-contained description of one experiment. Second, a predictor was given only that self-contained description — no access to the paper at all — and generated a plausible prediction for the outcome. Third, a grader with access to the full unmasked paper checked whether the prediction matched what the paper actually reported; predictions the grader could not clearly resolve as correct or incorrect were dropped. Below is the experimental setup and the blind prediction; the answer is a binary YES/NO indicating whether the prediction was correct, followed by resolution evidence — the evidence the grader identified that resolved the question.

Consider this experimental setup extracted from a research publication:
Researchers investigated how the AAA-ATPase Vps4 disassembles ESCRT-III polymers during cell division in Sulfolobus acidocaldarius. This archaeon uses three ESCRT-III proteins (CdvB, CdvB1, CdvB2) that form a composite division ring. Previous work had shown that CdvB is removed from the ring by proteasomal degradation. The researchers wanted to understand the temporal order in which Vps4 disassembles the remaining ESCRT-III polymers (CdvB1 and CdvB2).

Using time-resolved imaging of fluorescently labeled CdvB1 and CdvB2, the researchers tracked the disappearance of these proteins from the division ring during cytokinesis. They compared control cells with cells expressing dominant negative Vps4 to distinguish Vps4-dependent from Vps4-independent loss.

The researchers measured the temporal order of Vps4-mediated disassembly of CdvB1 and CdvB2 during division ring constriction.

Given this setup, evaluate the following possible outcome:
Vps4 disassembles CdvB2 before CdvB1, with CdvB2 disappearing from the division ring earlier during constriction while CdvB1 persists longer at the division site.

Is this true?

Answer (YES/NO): NO